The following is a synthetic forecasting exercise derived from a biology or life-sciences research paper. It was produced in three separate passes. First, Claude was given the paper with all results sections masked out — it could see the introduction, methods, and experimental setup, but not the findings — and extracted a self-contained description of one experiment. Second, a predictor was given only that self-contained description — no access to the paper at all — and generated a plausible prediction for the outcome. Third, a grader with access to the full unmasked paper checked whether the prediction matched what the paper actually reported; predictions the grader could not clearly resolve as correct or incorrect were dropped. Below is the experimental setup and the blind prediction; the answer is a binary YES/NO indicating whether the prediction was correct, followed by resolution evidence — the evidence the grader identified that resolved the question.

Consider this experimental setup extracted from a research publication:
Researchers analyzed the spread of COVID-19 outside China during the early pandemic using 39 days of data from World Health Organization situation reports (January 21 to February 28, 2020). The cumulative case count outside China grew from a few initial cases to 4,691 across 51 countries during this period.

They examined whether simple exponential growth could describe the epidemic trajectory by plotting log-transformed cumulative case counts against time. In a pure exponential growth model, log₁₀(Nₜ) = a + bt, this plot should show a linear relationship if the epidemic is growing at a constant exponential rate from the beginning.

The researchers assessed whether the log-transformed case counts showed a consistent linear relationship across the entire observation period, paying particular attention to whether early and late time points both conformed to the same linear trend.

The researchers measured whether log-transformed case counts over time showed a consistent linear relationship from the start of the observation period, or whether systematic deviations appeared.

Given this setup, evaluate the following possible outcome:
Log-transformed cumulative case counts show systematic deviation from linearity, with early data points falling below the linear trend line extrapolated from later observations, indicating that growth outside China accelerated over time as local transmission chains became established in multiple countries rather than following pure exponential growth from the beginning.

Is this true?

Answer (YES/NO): YES